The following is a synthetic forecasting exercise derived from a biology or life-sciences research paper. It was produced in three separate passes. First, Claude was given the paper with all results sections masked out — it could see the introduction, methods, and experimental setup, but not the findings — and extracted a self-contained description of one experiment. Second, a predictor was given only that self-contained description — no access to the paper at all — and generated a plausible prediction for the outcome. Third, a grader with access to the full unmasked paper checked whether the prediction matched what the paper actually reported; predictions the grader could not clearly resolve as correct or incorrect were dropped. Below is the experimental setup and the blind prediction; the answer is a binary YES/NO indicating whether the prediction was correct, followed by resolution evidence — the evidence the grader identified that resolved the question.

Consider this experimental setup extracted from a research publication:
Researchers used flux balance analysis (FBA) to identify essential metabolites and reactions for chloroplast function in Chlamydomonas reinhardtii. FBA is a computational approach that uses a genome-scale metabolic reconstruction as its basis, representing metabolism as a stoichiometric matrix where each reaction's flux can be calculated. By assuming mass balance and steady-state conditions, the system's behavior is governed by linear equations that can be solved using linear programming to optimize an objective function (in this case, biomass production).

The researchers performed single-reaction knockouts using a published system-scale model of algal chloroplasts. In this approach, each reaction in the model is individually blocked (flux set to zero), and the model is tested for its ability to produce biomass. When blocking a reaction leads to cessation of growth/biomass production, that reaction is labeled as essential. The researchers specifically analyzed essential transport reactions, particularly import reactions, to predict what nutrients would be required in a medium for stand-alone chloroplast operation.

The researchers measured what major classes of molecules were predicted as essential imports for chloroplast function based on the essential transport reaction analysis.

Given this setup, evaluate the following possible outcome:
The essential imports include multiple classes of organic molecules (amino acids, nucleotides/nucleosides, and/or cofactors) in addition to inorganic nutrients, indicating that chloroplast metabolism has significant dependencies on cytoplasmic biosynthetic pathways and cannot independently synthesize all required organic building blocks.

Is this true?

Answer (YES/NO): YES